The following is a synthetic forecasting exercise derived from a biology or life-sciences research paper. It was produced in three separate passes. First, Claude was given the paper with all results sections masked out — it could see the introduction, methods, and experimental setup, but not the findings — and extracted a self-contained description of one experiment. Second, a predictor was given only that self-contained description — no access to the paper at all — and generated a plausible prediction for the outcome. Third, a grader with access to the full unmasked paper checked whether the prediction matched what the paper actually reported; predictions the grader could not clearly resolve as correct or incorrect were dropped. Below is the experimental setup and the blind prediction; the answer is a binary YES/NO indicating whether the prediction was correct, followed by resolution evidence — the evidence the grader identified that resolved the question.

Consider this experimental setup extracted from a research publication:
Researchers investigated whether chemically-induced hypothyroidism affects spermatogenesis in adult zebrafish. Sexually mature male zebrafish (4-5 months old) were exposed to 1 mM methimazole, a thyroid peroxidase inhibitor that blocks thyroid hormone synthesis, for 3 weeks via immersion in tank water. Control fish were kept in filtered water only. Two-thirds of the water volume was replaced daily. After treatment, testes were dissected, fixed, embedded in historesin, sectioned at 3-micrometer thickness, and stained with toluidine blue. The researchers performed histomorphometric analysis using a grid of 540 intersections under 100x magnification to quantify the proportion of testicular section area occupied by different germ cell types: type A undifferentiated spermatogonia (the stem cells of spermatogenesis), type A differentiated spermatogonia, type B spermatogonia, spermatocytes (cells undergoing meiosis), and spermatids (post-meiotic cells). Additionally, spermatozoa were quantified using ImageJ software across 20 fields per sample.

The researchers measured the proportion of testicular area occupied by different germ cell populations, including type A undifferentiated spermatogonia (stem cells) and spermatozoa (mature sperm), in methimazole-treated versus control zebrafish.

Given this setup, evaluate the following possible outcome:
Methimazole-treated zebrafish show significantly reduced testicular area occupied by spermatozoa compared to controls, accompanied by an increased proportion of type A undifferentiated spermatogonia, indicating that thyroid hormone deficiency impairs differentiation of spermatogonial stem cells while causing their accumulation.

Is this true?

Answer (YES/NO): YES